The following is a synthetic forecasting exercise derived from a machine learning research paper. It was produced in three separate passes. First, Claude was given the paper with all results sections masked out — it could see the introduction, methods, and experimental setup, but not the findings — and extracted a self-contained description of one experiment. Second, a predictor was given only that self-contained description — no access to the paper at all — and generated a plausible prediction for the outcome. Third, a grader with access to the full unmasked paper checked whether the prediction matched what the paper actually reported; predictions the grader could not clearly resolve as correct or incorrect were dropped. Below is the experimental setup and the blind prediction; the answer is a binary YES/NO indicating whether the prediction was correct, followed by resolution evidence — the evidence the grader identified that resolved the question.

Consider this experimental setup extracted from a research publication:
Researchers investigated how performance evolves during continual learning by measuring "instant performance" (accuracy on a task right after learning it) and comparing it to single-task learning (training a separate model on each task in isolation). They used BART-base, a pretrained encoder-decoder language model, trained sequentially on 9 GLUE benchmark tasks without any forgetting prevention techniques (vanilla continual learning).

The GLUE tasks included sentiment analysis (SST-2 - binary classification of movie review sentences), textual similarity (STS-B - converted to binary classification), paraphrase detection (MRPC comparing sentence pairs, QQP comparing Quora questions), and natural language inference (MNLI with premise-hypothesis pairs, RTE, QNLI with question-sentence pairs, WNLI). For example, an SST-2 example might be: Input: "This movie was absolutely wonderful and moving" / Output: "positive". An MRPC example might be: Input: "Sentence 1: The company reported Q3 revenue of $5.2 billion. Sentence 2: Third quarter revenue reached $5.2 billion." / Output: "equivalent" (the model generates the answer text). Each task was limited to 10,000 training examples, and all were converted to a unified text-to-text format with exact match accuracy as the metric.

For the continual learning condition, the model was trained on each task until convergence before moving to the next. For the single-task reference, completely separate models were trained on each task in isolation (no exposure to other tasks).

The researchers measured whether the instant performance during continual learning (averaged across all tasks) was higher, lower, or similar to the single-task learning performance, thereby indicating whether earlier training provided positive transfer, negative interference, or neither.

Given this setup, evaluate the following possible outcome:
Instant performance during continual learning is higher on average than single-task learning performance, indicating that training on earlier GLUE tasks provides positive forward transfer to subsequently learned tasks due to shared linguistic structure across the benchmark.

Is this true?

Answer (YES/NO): YES